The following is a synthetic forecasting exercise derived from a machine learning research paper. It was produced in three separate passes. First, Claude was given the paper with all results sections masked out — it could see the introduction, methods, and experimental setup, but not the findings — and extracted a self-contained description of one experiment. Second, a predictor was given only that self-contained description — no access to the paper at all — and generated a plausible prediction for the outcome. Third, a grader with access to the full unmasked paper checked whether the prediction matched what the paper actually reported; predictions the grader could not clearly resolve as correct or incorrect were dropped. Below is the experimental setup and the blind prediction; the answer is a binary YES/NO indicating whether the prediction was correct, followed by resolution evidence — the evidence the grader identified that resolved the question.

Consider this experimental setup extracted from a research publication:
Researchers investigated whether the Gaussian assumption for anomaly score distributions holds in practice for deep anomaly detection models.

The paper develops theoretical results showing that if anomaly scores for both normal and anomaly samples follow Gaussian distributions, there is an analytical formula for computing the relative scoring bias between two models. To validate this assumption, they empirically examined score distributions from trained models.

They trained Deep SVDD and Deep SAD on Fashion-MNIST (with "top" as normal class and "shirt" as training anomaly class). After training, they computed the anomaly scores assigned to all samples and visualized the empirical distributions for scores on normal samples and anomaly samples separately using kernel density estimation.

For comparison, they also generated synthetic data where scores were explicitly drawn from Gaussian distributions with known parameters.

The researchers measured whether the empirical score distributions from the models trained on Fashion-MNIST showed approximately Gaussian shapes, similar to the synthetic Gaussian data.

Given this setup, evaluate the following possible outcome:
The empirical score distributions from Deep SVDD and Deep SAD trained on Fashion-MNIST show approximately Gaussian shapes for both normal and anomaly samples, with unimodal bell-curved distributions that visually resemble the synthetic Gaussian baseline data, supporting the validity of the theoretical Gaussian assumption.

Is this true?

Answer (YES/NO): NO